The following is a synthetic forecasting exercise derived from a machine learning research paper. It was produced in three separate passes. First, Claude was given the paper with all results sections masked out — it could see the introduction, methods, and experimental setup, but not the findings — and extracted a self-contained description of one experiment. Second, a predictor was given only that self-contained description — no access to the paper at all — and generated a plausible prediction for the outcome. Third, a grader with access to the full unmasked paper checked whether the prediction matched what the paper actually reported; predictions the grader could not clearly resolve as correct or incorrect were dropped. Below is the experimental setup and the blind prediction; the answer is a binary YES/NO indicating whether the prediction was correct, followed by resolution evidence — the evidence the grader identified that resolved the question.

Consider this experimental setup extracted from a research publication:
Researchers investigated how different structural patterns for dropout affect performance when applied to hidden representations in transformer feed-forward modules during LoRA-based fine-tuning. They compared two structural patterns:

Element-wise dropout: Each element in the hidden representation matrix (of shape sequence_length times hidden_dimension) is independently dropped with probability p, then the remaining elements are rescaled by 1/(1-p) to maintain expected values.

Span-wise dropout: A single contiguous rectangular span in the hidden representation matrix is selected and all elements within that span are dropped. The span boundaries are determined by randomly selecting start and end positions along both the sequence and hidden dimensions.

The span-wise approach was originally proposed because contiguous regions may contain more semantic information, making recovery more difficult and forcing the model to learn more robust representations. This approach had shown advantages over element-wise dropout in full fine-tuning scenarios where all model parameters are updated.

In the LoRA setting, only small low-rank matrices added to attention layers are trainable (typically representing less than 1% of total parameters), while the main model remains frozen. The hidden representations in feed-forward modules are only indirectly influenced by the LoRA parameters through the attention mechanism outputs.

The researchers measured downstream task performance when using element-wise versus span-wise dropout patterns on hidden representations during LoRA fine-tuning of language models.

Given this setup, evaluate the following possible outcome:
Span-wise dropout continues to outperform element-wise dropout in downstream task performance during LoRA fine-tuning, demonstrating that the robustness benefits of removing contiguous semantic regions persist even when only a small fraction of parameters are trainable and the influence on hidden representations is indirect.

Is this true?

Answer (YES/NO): NO